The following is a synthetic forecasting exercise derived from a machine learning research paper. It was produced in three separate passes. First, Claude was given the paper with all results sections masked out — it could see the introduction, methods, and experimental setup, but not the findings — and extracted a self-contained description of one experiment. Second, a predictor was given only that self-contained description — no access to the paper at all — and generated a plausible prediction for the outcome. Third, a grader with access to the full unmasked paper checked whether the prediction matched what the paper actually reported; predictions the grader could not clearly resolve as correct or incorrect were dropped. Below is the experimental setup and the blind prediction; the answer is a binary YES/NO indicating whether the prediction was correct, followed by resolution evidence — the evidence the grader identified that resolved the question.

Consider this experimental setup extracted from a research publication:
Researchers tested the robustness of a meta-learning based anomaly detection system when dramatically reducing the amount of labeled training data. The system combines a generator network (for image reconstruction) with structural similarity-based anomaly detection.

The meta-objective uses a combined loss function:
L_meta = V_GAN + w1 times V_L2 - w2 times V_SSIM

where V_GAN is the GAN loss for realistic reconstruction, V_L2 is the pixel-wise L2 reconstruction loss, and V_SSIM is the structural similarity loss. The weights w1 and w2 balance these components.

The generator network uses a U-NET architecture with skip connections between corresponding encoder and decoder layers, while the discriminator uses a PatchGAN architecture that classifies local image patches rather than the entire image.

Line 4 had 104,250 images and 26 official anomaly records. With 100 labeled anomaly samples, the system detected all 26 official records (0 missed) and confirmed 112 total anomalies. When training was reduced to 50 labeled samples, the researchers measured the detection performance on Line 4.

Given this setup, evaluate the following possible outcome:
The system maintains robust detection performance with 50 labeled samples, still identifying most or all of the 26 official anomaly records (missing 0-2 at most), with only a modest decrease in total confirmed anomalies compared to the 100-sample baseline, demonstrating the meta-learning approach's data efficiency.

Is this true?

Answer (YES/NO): NO